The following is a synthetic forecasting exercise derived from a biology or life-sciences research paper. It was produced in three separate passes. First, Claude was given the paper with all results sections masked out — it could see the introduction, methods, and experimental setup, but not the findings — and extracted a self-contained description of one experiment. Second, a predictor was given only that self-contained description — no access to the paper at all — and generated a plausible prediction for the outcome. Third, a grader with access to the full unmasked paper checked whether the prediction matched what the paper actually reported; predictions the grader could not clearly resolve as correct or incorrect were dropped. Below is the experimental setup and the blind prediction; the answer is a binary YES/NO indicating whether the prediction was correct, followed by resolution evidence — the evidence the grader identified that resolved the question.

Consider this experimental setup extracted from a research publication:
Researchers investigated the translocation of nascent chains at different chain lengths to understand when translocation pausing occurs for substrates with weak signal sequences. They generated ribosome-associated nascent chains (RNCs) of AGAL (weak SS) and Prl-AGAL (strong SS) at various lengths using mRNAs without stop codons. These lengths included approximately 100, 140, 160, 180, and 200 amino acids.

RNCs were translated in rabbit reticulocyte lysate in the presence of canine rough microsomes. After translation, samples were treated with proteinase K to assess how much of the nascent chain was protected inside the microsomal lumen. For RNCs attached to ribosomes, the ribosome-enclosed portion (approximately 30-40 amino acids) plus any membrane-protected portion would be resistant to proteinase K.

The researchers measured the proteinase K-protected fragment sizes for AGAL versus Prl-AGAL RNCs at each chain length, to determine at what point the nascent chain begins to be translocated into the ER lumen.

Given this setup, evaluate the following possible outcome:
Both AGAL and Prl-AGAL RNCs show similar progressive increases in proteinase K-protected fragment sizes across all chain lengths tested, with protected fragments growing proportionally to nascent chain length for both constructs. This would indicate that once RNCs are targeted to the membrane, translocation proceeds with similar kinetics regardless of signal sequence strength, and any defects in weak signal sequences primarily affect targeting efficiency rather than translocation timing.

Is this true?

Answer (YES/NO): NO